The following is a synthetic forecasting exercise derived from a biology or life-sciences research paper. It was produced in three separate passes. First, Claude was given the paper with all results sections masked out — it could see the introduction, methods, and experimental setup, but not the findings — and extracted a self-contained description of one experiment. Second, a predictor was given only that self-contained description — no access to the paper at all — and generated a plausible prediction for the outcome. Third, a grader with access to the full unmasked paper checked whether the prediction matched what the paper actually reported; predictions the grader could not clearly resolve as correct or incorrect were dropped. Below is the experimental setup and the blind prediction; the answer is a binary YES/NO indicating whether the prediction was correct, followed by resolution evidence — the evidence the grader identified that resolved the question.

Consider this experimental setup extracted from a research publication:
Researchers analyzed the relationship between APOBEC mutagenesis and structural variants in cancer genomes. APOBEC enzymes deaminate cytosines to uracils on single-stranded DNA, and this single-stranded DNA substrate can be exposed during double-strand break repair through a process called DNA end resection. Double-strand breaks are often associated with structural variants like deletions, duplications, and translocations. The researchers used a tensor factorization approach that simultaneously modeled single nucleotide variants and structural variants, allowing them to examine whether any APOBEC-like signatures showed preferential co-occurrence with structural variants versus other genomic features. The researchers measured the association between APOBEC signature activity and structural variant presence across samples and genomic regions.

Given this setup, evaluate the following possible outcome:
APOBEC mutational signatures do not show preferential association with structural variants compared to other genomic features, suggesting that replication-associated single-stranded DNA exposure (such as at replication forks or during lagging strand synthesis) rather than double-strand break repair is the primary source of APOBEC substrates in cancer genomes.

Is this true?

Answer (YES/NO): NO